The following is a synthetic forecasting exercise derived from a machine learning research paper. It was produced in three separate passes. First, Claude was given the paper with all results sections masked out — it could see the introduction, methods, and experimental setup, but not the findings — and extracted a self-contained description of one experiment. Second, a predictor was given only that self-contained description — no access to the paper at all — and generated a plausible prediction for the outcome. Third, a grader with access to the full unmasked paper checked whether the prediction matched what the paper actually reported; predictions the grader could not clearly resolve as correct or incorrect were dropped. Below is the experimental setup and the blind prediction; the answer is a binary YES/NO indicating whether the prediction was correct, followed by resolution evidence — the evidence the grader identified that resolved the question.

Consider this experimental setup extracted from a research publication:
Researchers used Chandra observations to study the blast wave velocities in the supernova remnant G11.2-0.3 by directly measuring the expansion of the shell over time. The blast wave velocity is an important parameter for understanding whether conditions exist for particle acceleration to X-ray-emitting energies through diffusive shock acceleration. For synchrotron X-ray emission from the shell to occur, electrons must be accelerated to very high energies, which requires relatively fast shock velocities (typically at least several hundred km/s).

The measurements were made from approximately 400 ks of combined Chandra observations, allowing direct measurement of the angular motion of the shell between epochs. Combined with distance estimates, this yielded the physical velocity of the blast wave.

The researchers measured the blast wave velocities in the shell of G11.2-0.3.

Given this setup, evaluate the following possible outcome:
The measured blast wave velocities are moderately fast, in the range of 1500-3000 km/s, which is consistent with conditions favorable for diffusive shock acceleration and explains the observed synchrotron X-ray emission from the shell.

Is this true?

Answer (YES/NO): NO